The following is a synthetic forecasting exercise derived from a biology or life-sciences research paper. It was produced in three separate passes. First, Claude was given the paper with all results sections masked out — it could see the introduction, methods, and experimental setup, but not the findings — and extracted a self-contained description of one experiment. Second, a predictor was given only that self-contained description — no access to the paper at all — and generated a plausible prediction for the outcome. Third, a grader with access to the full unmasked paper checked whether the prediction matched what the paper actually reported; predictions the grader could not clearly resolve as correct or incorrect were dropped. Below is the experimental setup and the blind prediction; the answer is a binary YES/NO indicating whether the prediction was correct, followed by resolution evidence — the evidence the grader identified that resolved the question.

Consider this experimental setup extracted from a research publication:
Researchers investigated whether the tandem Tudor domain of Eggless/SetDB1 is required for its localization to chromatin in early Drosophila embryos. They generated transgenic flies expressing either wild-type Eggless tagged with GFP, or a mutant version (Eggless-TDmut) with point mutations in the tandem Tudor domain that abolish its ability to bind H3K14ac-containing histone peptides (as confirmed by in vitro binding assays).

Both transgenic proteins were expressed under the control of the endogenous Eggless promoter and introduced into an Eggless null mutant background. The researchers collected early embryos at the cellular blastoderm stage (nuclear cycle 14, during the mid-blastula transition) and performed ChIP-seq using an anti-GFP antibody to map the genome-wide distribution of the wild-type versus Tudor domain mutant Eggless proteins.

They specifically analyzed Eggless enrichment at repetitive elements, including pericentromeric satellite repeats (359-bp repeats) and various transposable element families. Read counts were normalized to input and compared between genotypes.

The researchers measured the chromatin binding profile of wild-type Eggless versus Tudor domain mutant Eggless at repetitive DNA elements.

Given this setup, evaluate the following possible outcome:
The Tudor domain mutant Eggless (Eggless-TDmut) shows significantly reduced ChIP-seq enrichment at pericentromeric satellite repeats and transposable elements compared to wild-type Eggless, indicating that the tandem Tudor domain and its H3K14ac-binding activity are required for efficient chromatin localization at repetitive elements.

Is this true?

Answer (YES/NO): YES